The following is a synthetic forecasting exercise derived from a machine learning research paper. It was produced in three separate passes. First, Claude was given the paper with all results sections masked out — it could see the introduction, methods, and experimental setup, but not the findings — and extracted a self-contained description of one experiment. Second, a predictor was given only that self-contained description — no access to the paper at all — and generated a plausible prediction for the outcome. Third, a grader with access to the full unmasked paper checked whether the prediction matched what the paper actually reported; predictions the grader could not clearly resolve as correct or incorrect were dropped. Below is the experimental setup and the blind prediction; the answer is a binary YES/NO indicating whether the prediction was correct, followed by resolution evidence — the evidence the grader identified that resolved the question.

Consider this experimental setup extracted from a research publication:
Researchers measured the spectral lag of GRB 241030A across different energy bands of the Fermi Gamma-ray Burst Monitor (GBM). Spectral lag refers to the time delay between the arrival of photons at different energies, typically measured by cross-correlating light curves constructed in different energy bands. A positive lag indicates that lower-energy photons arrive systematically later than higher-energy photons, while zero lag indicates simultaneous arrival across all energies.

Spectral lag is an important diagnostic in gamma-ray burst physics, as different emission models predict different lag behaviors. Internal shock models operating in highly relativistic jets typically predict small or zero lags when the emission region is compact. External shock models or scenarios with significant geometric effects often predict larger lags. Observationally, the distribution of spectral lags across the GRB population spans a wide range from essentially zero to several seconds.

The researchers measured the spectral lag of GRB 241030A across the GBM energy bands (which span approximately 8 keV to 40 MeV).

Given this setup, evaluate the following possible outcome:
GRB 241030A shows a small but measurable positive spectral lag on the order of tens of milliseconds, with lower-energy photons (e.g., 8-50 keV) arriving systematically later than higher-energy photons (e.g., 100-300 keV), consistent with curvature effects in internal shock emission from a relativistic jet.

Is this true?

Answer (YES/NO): NO